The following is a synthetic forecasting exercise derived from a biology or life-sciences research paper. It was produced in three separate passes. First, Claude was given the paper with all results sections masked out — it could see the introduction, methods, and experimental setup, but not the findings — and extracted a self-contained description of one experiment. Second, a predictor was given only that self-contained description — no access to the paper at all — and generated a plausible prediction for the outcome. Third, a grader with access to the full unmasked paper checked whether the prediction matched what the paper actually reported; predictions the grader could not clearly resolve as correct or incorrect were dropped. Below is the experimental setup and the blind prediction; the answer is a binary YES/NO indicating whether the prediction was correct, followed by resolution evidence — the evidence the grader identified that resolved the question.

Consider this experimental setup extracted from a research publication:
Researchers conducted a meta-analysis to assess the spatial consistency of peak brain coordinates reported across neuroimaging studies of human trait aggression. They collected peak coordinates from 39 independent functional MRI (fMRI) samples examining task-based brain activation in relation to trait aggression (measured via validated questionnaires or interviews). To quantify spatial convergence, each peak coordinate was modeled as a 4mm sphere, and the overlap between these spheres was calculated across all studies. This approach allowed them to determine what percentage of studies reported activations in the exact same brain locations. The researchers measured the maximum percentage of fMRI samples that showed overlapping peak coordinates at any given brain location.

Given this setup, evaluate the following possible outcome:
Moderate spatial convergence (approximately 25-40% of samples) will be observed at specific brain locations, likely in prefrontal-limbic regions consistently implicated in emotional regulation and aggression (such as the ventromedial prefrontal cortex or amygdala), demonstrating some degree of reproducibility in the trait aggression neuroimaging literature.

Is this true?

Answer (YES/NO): NO